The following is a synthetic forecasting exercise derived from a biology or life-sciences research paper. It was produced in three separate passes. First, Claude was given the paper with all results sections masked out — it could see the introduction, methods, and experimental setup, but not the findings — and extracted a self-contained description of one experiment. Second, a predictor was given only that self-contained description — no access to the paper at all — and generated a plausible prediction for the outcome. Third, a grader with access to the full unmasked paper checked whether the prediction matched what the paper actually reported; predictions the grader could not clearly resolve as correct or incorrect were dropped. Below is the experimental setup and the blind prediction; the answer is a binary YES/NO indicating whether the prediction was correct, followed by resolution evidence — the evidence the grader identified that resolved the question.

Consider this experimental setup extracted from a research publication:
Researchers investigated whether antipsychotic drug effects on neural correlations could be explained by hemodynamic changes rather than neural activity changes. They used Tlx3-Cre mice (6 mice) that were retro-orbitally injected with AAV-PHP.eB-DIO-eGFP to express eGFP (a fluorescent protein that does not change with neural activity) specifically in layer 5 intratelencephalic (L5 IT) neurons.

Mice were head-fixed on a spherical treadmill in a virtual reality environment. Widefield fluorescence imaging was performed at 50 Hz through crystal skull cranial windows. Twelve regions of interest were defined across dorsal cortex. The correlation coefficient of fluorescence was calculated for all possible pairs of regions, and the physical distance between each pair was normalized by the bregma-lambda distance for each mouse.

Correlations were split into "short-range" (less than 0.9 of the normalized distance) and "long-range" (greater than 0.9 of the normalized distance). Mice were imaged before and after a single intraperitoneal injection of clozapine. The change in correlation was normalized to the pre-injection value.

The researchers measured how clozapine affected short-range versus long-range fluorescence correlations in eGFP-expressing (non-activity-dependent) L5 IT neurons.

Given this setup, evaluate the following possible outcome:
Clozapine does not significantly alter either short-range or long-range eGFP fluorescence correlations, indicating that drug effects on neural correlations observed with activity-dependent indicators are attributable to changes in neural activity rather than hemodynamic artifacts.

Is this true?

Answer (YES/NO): NO